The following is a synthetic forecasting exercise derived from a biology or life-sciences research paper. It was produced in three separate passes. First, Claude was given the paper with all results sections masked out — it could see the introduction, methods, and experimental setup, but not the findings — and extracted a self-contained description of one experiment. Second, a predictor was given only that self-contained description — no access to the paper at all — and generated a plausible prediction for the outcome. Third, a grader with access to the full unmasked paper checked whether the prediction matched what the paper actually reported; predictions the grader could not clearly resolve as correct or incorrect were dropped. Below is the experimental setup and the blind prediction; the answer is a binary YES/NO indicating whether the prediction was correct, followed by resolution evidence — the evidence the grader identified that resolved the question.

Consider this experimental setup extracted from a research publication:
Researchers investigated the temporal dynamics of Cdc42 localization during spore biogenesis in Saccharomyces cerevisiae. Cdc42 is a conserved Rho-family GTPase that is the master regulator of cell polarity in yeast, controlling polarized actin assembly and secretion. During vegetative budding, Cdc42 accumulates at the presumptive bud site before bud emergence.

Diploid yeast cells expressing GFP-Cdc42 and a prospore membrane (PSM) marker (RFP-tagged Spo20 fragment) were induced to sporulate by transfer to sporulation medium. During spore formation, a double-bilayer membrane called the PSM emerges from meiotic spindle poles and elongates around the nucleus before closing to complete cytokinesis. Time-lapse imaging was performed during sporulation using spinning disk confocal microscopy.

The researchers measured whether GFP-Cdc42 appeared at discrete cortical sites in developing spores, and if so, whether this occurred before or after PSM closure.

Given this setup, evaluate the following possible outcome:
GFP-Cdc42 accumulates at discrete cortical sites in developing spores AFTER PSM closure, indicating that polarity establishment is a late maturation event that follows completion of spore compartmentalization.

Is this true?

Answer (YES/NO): YES